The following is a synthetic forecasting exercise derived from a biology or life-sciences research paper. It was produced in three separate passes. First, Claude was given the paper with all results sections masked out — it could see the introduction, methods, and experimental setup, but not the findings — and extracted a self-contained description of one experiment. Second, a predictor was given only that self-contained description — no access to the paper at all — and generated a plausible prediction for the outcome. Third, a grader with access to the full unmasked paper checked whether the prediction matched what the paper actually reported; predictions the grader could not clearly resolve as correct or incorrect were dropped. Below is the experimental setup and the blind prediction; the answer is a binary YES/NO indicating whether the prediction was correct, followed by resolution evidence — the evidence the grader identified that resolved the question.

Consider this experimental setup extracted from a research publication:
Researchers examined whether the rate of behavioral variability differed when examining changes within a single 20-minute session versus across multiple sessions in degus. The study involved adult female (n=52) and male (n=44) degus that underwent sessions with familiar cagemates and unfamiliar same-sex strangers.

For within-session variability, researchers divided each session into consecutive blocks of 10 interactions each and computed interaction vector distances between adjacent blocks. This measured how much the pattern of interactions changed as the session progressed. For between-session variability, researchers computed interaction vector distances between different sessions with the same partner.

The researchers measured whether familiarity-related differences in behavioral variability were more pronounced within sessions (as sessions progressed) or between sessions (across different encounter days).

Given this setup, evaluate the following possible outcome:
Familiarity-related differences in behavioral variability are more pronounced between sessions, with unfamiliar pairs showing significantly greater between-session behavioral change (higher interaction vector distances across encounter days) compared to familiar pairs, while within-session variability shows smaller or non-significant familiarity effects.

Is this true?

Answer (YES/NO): NO